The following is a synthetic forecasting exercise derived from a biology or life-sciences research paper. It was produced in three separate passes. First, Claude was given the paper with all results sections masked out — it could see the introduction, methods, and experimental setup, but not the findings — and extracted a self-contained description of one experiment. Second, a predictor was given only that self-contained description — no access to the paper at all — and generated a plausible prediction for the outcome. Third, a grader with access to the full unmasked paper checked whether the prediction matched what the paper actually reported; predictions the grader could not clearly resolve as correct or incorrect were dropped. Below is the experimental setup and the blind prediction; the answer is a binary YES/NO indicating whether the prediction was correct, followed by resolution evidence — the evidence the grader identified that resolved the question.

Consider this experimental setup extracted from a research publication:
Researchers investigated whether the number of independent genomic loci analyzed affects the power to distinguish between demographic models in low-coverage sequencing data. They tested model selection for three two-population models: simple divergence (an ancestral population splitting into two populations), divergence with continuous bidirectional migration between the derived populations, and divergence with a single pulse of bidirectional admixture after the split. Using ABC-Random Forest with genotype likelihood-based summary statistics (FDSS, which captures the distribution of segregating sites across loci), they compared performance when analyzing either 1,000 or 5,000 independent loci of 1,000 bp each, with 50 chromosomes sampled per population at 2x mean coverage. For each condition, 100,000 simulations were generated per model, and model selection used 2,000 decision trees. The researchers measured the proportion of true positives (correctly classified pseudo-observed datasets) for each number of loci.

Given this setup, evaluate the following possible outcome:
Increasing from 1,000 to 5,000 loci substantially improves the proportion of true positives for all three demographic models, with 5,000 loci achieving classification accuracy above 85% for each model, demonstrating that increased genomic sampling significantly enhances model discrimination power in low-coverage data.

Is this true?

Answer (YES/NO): NO